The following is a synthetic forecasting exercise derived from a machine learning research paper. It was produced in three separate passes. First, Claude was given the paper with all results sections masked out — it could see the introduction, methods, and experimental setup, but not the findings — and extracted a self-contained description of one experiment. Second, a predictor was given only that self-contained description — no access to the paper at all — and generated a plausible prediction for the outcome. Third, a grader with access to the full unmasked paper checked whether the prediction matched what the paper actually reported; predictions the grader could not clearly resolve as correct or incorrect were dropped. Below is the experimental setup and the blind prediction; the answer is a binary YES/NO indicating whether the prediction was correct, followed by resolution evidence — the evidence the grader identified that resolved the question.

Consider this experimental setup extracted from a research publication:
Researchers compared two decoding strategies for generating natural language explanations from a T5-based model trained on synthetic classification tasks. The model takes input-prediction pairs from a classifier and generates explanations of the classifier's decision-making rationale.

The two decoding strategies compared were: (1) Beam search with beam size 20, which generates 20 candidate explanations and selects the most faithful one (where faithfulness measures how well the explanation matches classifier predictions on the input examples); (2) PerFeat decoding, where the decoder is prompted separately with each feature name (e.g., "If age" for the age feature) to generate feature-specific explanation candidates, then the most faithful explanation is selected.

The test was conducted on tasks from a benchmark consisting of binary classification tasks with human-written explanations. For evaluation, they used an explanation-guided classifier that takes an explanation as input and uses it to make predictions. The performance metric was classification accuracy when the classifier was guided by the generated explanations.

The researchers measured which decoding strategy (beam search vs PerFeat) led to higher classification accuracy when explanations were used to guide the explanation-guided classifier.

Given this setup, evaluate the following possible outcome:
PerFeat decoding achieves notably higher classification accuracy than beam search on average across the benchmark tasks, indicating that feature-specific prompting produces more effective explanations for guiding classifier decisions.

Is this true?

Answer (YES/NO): YES